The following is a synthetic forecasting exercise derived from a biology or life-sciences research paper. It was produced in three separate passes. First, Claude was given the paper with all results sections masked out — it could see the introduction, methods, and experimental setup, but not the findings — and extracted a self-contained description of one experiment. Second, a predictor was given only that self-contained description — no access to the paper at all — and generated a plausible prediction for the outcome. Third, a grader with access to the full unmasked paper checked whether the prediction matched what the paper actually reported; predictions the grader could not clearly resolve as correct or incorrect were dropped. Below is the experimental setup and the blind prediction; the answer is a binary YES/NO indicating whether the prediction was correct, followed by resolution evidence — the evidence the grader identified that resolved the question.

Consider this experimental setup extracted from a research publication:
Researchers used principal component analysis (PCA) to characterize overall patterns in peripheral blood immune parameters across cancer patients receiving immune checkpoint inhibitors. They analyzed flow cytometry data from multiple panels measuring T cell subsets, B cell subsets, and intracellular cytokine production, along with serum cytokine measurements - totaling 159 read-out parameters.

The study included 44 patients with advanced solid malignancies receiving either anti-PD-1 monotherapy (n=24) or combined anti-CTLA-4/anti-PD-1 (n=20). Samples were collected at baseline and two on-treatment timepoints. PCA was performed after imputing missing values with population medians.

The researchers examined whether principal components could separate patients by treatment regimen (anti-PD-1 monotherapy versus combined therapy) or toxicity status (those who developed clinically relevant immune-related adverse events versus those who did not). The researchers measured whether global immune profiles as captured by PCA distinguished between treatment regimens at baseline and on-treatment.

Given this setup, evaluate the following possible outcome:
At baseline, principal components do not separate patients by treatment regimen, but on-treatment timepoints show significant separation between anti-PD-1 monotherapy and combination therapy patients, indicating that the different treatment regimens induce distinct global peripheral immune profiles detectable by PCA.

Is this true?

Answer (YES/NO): NO